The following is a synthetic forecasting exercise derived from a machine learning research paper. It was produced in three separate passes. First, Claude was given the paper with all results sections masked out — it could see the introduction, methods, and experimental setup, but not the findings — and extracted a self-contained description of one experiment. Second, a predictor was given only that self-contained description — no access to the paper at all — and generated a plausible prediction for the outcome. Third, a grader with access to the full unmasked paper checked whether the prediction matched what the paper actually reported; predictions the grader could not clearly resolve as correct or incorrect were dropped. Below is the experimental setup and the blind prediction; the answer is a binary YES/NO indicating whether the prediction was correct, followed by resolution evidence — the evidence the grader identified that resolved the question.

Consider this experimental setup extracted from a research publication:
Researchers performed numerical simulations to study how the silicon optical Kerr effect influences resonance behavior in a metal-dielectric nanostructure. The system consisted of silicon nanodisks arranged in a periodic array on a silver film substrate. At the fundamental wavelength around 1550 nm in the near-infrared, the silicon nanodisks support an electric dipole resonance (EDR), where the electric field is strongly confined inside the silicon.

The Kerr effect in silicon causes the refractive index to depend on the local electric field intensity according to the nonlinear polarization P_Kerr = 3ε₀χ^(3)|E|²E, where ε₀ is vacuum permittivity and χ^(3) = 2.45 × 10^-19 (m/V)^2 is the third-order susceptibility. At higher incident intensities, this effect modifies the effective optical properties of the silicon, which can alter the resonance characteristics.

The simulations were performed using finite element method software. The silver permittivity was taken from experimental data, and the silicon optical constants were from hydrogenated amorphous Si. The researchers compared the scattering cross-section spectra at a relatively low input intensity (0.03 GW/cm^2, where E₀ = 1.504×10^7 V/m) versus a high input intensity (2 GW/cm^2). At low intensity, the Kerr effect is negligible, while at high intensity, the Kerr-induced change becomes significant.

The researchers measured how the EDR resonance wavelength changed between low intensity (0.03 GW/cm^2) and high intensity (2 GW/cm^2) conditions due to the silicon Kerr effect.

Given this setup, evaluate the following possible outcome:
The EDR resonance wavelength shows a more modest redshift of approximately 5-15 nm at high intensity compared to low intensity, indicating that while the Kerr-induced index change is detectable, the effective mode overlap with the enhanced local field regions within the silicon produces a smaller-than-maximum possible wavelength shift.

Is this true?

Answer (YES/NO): NO